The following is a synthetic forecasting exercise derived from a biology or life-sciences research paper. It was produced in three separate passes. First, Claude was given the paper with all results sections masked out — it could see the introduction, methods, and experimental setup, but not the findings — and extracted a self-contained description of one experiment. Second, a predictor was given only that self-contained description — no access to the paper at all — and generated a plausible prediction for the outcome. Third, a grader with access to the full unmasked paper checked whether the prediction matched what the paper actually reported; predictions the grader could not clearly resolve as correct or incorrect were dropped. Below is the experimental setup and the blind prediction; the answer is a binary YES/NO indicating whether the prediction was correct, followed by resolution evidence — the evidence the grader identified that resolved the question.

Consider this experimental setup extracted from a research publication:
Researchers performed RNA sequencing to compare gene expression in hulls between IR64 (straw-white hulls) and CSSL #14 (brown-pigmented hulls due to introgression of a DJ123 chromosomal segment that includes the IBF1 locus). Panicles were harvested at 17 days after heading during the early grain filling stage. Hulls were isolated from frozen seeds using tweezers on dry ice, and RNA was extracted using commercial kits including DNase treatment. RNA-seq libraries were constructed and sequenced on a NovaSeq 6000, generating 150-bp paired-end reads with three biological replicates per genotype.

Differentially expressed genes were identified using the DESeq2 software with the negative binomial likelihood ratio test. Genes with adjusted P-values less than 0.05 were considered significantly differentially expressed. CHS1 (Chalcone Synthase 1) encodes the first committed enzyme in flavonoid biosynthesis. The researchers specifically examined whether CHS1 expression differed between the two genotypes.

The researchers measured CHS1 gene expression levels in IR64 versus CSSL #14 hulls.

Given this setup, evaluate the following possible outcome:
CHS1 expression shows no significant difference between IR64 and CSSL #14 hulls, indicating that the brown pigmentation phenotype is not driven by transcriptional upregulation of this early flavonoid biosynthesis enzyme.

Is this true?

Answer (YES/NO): YES